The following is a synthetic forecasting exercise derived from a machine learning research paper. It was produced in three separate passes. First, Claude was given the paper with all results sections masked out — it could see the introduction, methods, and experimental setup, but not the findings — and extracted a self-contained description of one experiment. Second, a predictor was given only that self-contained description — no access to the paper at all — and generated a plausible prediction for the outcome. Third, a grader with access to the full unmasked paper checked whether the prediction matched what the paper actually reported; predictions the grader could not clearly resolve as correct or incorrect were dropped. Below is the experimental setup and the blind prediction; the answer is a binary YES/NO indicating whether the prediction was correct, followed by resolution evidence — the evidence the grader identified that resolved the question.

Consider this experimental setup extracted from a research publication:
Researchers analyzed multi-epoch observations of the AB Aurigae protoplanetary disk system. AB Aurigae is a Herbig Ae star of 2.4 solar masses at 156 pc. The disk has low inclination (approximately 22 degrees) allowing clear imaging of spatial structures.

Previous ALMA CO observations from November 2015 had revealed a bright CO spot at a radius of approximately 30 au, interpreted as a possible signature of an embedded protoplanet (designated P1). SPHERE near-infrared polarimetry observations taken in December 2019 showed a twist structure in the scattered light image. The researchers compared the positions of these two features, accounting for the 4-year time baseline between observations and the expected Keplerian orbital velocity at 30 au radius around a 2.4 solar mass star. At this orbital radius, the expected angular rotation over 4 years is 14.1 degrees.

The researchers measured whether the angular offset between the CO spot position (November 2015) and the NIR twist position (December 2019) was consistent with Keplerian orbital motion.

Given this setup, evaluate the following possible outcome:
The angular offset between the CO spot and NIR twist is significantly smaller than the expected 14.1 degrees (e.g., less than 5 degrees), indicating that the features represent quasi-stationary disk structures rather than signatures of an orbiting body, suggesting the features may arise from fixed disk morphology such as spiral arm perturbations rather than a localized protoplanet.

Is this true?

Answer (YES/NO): NO